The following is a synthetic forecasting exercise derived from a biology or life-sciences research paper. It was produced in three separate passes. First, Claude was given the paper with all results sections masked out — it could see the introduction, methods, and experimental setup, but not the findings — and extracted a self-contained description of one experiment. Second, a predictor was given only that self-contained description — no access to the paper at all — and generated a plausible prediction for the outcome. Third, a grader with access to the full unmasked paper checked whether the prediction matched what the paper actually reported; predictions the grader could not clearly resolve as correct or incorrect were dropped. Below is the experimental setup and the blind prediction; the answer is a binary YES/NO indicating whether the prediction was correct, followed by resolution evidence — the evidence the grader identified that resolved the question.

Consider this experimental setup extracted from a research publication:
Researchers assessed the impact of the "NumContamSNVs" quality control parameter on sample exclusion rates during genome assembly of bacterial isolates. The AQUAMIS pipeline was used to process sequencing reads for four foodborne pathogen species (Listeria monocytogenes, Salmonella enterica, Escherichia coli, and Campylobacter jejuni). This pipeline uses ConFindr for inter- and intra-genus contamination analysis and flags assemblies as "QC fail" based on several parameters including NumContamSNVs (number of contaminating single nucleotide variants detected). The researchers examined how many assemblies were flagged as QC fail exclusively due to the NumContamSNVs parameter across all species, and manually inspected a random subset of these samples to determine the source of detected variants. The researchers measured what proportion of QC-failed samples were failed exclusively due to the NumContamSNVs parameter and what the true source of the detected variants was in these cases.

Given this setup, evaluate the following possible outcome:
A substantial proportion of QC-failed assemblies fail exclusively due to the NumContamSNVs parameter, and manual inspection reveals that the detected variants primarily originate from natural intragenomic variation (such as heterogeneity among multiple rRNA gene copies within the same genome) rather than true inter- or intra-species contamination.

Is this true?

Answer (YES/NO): NO